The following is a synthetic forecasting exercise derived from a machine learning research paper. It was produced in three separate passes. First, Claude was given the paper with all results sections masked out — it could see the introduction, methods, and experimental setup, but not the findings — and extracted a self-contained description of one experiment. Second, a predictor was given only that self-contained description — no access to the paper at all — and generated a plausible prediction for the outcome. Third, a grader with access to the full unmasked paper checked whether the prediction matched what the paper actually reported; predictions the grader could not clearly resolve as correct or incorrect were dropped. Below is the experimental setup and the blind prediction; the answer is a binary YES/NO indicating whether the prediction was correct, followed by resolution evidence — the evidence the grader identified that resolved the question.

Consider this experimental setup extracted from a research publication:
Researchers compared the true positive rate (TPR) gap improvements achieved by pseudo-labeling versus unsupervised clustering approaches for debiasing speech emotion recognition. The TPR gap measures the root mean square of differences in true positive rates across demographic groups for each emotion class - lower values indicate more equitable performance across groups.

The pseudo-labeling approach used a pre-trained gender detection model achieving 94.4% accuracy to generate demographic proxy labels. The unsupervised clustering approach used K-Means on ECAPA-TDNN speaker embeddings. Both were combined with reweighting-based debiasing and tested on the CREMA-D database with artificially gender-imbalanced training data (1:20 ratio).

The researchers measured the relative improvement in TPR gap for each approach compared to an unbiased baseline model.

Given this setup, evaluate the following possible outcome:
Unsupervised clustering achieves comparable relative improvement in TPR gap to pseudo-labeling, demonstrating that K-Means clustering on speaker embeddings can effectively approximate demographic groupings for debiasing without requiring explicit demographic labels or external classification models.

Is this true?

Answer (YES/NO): NO